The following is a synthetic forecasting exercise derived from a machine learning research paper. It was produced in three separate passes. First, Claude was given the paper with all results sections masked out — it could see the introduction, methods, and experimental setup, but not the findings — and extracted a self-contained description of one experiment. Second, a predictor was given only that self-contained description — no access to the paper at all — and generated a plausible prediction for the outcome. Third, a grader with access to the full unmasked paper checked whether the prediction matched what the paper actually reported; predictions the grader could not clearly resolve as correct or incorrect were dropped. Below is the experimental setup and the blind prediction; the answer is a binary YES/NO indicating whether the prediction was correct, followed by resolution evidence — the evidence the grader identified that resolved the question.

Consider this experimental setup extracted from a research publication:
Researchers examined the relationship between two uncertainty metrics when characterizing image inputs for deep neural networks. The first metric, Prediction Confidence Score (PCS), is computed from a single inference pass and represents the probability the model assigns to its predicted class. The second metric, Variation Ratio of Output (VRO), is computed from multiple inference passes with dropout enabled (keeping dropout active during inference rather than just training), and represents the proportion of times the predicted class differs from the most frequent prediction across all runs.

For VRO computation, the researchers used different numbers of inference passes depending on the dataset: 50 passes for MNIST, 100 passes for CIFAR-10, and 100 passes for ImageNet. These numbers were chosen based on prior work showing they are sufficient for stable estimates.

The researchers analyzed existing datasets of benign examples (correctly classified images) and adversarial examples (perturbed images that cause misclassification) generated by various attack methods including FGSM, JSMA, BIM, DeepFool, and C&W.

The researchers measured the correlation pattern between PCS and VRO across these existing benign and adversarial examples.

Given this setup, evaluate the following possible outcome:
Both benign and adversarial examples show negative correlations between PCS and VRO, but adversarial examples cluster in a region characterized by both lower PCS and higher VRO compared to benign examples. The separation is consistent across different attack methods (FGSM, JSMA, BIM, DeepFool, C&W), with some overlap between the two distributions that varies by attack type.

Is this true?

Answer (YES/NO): NO